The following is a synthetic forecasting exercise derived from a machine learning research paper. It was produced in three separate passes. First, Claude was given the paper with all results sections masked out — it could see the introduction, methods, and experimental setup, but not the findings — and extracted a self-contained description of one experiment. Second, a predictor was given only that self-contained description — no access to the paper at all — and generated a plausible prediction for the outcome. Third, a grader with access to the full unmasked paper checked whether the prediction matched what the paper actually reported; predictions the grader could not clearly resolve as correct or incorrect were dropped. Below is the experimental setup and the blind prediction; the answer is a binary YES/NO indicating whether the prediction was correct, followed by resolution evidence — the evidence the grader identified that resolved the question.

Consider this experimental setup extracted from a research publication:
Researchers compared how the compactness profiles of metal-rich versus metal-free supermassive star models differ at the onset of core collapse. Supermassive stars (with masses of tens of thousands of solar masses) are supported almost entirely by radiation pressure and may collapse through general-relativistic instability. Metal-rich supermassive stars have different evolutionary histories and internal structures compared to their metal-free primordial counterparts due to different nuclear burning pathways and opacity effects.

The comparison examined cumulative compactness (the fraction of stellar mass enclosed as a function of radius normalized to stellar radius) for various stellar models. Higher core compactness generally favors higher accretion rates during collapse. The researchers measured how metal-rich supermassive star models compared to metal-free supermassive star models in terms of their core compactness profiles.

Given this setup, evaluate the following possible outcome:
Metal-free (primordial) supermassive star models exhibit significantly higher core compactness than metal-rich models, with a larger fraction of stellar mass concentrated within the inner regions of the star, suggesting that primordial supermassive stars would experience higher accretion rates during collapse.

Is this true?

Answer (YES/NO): YES